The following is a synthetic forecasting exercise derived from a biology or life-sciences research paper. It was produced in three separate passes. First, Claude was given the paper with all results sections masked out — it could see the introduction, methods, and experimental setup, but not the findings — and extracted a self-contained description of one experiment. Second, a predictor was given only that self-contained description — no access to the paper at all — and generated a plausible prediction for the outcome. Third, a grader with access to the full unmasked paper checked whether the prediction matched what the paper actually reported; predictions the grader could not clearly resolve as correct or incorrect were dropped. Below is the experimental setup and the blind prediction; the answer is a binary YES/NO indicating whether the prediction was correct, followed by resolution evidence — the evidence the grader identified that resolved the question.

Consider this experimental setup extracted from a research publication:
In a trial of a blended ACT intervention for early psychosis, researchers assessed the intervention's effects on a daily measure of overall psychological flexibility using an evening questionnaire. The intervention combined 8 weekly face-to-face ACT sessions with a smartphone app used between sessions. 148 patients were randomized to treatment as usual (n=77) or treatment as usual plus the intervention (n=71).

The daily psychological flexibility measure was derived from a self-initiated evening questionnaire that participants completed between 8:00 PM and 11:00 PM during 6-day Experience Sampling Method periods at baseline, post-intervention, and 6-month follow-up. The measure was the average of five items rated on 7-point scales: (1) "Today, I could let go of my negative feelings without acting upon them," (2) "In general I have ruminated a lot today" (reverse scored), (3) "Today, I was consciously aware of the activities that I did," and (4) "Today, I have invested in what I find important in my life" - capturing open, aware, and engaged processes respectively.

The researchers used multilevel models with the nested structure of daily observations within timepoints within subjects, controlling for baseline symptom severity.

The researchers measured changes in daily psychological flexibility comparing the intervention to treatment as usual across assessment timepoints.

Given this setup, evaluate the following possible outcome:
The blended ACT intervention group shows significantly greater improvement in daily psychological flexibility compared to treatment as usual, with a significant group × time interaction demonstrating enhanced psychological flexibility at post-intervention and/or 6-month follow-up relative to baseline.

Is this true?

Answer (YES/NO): NO